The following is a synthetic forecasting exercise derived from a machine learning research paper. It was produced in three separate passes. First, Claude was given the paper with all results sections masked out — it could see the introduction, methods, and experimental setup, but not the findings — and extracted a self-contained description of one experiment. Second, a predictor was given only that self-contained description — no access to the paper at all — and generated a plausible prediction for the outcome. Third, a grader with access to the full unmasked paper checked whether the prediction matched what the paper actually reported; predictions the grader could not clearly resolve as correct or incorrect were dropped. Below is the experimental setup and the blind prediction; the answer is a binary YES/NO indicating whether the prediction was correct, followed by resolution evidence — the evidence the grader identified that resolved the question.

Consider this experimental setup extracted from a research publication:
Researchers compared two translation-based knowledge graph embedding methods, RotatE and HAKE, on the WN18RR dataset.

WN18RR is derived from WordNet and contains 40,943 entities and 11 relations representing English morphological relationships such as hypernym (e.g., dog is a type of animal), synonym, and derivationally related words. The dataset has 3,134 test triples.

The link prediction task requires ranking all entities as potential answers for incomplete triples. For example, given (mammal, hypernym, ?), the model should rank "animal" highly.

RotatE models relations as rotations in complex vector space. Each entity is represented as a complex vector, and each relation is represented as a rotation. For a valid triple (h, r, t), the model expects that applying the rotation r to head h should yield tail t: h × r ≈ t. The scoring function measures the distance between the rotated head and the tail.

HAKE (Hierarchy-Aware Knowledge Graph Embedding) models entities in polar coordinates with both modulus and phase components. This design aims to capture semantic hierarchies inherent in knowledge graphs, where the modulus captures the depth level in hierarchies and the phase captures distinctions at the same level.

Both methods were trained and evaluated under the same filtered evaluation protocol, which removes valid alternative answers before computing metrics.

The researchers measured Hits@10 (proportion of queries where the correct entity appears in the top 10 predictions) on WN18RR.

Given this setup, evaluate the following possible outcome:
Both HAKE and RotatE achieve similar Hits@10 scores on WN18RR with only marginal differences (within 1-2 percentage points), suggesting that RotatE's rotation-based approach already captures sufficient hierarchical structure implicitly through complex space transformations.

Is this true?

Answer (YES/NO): YES